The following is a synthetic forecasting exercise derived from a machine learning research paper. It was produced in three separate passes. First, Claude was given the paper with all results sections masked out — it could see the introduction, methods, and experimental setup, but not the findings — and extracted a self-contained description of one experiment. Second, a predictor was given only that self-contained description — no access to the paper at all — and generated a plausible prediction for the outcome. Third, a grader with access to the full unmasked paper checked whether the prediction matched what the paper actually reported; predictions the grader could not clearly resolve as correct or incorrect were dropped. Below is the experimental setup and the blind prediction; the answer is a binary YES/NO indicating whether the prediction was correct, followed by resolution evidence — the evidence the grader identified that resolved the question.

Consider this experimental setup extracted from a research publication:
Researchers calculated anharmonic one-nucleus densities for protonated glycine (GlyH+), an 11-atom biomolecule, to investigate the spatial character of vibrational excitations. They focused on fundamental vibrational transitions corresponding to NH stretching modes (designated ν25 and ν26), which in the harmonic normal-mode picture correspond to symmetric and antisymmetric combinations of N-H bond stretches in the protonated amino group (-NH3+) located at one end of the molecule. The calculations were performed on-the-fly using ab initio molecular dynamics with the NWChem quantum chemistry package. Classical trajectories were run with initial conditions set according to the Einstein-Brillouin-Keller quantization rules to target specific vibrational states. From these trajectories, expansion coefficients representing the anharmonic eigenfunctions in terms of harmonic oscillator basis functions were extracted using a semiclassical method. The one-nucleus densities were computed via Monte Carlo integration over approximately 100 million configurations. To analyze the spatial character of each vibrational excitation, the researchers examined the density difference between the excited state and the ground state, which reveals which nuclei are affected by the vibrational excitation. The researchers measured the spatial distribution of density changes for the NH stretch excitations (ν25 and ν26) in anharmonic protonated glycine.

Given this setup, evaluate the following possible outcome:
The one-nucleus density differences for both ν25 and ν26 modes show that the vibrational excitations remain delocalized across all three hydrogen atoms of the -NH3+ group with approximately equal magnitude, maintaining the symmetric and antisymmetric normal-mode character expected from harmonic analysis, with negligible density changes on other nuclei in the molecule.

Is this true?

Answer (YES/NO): NO